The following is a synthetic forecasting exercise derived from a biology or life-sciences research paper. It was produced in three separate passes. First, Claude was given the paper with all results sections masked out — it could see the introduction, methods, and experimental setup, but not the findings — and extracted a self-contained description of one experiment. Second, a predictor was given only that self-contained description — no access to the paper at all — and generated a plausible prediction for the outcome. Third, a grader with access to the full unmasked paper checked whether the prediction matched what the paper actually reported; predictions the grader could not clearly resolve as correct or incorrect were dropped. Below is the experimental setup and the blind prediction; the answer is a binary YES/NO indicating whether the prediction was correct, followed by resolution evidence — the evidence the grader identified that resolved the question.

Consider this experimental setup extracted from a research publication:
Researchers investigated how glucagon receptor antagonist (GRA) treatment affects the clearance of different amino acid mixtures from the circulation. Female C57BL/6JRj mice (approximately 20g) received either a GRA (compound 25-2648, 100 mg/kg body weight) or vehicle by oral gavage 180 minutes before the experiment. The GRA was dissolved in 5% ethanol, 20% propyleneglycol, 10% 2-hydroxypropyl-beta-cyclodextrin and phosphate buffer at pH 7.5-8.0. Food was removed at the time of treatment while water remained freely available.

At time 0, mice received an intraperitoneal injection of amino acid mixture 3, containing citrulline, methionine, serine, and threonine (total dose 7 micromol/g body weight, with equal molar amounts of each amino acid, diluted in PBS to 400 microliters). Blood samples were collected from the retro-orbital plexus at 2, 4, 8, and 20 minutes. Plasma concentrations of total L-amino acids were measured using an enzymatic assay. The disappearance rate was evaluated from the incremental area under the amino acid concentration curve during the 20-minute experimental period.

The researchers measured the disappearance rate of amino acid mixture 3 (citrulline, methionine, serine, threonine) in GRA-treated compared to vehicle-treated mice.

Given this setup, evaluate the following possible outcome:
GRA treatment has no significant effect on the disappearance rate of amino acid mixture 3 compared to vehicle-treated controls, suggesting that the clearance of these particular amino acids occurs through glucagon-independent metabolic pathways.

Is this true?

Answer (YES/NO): NO